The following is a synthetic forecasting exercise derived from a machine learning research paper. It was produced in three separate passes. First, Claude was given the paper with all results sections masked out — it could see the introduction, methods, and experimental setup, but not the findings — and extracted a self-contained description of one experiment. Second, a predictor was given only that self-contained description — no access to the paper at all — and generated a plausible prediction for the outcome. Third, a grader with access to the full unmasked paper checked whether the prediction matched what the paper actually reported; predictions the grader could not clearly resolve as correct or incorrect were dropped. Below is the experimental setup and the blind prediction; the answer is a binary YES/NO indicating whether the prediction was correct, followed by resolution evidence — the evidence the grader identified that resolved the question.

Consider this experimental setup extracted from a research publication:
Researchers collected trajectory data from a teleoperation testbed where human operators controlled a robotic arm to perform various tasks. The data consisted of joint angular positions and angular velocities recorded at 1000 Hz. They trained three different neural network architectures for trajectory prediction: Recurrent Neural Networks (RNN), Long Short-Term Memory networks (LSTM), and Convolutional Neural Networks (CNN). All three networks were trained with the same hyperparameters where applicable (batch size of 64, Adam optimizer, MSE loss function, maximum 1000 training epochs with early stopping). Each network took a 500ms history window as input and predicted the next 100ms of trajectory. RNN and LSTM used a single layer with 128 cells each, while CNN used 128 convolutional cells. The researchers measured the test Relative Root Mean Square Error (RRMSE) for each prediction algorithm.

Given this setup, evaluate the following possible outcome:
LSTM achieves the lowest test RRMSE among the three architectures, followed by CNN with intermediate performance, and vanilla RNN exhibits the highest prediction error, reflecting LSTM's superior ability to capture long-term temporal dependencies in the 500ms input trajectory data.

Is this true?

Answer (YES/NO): NO